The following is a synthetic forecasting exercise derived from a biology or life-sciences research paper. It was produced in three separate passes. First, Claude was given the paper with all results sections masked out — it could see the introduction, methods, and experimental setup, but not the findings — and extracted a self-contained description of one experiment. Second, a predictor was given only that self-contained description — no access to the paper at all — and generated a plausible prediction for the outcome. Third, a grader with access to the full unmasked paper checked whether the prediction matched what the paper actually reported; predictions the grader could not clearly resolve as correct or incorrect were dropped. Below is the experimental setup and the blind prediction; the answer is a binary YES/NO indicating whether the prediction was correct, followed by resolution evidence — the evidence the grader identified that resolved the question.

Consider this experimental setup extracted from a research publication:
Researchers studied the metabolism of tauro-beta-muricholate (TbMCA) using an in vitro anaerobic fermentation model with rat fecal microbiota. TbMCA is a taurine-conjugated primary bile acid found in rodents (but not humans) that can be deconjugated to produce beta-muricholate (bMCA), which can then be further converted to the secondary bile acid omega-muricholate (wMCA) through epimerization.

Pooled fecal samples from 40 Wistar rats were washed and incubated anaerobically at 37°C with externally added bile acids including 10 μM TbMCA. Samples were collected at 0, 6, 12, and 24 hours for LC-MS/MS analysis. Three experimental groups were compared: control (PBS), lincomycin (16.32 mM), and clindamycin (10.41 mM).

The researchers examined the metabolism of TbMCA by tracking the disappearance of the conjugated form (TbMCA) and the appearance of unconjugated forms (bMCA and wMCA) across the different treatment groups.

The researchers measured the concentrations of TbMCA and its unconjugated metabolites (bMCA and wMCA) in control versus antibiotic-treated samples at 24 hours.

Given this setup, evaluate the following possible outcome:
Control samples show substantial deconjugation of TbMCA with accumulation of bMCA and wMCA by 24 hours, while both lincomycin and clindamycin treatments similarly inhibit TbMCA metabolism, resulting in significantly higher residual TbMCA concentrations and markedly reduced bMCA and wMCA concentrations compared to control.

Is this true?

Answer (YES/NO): NO